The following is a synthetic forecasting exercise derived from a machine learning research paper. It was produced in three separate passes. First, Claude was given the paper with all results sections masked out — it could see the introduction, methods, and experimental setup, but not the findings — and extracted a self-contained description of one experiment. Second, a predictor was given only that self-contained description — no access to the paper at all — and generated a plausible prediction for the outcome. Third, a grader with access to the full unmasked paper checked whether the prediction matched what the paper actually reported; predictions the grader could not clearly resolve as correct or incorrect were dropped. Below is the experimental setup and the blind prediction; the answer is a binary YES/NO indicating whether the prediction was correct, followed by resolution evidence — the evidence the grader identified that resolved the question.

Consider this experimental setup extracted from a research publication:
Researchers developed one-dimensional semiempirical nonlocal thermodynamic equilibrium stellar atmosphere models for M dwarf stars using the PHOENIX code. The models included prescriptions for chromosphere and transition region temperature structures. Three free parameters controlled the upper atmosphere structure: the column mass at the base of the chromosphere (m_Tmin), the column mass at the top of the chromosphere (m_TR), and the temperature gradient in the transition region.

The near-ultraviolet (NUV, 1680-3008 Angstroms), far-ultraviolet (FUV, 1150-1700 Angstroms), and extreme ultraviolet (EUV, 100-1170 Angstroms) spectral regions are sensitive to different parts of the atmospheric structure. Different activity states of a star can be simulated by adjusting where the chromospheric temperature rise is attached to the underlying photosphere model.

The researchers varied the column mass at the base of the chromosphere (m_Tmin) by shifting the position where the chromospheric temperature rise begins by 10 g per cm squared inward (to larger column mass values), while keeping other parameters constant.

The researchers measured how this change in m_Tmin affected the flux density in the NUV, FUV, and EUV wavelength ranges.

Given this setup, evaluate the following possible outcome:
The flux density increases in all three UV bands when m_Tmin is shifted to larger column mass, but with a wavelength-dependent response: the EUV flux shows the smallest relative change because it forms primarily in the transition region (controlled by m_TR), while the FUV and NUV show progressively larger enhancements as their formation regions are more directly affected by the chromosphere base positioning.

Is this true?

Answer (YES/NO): NO